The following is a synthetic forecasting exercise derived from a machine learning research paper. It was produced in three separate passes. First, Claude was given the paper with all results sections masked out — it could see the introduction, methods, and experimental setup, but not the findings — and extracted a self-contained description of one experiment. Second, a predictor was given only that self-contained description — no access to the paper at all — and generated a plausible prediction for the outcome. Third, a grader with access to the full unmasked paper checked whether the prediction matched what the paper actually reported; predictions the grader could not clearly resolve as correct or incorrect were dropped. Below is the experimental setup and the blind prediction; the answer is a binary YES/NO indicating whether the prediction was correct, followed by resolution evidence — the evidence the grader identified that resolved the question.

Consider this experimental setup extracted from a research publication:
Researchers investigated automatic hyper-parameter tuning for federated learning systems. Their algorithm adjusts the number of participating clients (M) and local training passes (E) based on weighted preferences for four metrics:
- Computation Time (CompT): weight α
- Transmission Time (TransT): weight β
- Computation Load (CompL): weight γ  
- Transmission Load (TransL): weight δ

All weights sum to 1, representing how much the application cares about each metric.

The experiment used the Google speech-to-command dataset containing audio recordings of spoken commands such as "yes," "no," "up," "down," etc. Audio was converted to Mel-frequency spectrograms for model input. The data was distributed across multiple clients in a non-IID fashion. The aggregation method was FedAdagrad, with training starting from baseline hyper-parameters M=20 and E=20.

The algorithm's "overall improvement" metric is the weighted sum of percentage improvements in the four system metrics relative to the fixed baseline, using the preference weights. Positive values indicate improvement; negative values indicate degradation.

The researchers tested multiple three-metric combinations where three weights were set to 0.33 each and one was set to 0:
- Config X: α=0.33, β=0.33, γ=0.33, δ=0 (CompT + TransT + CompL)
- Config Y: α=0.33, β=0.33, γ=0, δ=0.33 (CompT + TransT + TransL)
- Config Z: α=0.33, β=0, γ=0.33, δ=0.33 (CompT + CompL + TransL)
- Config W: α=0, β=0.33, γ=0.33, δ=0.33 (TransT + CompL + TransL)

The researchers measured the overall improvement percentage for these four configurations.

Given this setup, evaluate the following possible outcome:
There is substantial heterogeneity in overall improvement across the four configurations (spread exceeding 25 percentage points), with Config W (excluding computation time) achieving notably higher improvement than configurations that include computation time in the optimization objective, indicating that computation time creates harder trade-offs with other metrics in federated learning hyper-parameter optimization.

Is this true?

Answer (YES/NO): NO